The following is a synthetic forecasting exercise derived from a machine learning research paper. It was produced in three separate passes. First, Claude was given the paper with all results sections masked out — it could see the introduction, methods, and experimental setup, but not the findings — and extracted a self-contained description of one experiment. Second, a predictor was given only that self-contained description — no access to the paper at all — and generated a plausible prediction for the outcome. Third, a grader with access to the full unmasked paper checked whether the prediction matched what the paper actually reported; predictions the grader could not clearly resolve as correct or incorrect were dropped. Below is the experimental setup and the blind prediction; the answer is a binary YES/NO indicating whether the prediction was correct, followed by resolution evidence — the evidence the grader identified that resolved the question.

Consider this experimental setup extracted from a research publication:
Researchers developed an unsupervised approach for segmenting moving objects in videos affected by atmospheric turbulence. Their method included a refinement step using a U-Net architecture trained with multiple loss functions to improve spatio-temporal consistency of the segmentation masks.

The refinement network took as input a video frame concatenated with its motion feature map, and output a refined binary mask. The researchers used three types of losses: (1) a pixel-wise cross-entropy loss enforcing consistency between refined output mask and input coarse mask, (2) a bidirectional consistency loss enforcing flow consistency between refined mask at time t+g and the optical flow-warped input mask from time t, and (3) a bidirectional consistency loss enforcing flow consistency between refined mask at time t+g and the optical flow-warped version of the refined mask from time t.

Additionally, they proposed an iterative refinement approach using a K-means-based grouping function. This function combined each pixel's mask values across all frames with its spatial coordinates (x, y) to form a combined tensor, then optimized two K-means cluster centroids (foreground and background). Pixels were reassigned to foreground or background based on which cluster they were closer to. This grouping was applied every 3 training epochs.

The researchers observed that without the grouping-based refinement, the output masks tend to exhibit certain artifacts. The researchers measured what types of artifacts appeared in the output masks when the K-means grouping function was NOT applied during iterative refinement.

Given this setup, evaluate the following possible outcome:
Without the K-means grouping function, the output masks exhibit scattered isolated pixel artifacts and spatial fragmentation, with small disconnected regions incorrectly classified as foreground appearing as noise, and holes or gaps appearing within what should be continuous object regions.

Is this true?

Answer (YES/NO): NO